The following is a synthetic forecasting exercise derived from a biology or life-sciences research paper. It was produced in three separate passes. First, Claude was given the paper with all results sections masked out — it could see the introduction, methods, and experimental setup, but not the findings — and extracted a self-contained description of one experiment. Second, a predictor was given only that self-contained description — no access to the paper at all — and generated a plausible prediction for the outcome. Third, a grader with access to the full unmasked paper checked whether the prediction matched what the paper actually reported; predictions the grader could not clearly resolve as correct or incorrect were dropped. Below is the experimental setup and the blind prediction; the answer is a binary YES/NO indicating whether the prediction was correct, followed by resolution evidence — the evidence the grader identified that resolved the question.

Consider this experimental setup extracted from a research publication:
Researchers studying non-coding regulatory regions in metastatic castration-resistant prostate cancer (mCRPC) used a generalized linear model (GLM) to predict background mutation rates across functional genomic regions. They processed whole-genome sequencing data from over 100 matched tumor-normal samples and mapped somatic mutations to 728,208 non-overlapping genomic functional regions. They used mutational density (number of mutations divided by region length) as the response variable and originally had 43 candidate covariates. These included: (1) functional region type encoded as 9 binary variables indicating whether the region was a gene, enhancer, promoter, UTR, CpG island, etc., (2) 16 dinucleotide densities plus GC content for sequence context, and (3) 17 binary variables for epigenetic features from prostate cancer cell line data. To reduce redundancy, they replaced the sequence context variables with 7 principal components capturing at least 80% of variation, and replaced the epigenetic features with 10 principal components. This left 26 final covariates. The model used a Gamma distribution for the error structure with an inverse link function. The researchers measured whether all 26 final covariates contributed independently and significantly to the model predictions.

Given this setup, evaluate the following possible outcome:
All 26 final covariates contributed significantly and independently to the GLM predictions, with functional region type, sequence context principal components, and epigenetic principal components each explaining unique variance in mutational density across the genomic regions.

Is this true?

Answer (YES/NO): YES